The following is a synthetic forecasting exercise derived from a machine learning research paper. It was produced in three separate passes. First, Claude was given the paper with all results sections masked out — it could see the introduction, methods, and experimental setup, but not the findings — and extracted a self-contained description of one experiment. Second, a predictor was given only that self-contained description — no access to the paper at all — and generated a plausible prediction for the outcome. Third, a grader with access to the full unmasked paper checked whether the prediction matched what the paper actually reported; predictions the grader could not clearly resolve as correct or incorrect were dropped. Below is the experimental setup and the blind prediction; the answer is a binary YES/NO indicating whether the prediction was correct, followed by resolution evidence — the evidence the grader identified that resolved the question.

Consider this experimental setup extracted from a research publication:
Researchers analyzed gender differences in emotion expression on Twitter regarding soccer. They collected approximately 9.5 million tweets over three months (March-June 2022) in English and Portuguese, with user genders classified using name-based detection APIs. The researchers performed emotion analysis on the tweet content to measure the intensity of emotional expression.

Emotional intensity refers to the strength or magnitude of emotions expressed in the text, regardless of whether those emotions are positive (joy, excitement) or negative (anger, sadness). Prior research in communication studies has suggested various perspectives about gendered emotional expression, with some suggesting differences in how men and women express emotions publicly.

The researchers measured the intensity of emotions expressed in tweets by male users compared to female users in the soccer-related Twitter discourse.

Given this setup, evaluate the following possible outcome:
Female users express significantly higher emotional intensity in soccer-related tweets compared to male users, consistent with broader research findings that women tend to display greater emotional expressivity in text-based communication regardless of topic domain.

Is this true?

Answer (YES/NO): YES